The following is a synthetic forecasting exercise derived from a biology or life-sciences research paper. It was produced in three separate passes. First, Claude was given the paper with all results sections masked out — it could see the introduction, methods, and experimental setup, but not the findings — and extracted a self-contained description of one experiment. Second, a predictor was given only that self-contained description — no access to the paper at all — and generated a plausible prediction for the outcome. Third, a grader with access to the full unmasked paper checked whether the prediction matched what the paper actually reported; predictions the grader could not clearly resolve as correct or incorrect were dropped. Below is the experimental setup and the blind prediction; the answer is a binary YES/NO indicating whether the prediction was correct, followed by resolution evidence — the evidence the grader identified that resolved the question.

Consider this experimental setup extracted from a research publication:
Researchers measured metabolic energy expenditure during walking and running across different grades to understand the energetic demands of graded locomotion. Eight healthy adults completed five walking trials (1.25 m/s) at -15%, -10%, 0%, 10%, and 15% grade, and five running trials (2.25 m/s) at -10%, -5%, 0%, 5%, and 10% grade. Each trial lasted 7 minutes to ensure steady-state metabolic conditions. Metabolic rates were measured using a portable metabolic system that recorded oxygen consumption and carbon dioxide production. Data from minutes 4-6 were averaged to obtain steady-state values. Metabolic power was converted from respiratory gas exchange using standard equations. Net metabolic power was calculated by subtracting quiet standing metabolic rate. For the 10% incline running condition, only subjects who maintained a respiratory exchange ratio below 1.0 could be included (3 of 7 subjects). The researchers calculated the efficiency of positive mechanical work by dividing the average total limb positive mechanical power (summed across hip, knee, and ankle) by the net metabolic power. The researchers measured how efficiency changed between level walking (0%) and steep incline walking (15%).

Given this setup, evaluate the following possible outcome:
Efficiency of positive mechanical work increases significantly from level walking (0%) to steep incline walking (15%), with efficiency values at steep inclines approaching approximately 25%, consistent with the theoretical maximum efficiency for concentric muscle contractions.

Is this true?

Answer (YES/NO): NO